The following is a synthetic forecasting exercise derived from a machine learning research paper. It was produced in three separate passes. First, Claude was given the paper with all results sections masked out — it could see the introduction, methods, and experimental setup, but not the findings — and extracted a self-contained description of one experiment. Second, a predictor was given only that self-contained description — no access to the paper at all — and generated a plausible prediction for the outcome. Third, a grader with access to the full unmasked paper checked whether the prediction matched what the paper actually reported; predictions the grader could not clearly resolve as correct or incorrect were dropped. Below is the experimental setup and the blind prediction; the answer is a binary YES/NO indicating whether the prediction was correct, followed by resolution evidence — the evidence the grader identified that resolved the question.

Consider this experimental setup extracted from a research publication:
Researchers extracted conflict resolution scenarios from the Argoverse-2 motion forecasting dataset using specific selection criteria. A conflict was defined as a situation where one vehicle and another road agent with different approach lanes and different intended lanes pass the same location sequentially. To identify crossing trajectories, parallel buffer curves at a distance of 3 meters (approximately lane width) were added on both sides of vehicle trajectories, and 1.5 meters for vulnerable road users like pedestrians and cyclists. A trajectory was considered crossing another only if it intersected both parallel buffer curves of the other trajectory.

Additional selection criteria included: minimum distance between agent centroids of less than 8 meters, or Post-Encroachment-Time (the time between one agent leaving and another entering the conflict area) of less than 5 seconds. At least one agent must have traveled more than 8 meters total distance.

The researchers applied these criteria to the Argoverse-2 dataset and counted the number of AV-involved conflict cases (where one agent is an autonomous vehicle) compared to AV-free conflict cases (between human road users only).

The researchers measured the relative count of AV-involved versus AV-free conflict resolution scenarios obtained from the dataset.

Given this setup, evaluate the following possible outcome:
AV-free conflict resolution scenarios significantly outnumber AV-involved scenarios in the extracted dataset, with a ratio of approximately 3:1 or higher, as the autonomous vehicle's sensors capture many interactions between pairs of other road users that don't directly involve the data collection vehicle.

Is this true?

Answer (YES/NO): YES